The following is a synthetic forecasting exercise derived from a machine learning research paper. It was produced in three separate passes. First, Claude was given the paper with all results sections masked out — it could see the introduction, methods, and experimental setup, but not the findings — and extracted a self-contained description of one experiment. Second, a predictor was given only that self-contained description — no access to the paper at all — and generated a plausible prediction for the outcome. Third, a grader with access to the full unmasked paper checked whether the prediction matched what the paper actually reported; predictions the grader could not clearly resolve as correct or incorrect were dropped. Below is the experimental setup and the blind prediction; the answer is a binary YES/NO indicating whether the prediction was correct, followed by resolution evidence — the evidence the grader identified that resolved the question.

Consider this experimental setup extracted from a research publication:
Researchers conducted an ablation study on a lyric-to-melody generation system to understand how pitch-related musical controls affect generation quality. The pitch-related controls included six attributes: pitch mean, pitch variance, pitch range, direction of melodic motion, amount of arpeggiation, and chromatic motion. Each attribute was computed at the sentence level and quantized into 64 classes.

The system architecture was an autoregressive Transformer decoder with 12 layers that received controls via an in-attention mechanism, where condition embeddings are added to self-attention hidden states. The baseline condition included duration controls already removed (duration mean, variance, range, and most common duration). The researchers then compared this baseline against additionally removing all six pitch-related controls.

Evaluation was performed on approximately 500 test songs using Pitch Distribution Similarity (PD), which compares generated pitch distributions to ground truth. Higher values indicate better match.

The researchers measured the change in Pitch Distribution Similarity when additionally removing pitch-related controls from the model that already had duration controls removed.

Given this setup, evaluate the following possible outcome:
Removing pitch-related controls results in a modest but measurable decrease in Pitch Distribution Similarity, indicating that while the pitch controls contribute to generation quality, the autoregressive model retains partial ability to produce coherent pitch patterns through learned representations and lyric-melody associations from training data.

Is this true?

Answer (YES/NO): NO